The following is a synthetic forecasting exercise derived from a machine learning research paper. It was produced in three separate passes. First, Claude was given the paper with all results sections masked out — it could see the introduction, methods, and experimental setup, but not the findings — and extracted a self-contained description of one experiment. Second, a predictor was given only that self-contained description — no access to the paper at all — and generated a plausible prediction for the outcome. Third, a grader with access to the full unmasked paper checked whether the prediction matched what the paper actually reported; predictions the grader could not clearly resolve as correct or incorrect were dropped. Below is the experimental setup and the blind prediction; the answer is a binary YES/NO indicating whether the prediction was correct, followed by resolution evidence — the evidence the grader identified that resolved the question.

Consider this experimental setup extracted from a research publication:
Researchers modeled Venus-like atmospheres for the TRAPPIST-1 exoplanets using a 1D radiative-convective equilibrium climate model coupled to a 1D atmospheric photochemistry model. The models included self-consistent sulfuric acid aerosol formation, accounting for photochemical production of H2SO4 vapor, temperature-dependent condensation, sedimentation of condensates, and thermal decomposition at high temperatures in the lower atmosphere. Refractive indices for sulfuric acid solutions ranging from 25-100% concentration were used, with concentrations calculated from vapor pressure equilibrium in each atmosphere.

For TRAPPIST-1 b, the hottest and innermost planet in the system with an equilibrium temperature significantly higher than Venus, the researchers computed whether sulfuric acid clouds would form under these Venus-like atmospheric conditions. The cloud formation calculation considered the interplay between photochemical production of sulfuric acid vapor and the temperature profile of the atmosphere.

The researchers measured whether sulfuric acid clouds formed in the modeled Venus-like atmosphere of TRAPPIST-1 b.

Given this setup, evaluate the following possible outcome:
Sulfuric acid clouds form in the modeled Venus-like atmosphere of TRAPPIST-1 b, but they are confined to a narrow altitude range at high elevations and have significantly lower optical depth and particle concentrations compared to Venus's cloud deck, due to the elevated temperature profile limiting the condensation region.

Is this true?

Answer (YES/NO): NO